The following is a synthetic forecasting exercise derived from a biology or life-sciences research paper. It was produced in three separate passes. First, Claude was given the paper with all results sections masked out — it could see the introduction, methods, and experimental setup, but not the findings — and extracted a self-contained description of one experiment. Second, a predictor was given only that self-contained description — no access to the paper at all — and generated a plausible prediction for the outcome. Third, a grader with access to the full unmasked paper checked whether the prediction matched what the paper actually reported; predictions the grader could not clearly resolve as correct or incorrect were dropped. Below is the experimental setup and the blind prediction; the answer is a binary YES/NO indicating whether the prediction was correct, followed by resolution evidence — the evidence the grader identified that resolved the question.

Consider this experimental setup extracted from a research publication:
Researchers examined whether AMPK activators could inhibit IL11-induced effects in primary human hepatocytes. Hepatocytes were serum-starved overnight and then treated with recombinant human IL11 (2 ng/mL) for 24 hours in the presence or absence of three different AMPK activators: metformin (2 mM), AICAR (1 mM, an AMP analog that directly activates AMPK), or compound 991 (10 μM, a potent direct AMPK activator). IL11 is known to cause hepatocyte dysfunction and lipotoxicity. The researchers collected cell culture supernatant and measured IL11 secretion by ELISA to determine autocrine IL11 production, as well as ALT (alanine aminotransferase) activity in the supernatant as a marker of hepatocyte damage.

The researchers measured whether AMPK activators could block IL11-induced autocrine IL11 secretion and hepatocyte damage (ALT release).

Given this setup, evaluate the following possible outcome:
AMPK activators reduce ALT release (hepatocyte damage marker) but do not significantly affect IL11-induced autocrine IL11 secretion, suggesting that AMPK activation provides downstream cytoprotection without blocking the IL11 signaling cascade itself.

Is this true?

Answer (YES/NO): NO